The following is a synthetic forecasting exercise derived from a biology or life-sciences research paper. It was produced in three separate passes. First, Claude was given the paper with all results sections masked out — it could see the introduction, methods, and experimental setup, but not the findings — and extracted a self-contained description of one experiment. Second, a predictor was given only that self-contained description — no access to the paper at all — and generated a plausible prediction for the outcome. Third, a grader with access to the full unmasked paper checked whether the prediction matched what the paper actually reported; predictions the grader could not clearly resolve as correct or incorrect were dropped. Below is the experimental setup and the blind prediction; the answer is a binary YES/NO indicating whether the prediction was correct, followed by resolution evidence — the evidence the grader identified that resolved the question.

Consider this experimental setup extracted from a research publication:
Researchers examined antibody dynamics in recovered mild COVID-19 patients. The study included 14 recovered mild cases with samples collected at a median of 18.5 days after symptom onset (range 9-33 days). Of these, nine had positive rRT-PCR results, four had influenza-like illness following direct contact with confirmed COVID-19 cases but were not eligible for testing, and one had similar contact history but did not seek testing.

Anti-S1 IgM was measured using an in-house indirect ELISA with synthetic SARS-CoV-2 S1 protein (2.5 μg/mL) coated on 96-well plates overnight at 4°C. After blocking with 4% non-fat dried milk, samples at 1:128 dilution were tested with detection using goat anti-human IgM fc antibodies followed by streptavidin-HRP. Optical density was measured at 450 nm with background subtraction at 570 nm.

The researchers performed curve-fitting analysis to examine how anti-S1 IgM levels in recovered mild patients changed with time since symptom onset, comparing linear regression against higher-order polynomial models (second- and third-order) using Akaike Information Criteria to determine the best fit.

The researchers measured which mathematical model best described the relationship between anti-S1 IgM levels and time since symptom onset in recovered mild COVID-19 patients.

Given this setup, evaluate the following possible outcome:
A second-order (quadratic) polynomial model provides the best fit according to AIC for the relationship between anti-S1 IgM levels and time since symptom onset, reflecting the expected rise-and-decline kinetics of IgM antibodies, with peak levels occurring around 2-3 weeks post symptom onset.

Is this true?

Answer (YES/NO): NO